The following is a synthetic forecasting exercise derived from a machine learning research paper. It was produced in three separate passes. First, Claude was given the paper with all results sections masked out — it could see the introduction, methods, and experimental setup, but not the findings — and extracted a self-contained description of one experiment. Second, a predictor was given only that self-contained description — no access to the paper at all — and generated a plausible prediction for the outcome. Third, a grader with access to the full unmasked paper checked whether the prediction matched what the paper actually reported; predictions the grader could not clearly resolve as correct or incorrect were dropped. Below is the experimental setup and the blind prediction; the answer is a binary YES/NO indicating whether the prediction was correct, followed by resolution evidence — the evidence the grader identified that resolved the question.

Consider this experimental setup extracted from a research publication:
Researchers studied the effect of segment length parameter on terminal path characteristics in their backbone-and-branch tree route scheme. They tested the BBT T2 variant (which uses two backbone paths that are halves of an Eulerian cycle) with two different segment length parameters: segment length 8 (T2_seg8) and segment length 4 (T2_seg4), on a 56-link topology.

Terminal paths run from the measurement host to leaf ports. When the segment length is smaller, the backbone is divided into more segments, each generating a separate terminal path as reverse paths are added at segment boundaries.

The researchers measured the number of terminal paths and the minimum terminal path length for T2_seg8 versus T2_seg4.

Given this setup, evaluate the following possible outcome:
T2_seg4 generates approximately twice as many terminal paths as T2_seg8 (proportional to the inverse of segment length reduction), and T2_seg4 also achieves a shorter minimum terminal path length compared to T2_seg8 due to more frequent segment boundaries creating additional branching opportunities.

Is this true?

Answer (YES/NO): YES